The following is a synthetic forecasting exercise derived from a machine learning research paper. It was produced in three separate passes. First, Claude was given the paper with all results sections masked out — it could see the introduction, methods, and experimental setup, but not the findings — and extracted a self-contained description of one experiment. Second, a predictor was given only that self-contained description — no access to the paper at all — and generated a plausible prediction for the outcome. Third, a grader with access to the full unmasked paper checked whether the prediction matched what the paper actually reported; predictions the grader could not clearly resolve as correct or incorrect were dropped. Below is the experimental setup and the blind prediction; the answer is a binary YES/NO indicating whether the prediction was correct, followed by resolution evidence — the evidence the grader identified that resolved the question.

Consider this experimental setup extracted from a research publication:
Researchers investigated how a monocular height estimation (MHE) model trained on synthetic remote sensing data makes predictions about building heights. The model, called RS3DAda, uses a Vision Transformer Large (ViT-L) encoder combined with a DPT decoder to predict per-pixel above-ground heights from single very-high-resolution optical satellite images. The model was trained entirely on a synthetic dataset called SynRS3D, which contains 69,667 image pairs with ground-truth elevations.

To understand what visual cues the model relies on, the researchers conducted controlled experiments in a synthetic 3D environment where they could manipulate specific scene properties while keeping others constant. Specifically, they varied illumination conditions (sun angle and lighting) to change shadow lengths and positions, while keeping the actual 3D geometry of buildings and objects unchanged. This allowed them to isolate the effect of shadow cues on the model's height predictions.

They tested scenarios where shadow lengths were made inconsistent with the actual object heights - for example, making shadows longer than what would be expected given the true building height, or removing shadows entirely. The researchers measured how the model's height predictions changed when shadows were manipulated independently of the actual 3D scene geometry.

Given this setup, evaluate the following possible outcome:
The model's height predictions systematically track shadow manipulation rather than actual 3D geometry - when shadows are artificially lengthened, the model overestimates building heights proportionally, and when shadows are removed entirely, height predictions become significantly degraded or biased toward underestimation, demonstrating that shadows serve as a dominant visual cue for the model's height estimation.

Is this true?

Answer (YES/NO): YES